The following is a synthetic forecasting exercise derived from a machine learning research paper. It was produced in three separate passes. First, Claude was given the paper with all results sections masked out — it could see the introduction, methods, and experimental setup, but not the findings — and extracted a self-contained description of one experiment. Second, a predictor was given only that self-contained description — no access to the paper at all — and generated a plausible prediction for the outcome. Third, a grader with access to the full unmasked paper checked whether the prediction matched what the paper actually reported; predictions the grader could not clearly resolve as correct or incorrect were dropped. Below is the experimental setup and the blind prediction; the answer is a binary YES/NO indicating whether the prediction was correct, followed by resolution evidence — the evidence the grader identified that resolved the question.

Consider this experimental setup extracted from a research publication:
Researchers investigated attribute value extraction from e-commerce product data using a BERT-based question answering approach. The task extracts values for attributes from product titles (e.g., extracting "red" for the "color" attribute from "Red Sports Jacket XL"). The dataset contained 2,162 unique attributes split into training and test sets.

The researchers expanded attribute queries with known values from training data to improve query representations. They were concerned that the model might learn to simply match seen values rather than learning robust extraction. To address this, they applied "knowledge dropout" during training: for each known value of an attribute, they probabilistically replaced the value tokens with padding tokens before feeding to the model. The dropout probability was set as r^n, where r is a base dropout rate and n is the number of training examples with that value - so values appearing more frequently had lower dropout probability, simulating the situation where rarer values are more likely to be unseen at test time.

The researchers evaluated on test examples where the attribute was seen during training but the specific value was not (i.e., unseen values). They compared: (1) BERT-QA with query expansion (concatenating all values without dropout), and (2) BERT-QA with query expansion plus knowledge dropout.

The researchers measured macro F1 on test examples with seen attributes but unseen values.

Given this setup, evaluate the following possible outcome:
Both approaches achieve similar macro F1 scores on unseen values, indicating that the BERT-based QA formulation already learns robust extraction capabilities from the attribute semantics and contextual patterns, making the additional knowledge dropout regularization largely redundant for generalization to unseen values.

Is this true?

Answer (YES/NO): NO